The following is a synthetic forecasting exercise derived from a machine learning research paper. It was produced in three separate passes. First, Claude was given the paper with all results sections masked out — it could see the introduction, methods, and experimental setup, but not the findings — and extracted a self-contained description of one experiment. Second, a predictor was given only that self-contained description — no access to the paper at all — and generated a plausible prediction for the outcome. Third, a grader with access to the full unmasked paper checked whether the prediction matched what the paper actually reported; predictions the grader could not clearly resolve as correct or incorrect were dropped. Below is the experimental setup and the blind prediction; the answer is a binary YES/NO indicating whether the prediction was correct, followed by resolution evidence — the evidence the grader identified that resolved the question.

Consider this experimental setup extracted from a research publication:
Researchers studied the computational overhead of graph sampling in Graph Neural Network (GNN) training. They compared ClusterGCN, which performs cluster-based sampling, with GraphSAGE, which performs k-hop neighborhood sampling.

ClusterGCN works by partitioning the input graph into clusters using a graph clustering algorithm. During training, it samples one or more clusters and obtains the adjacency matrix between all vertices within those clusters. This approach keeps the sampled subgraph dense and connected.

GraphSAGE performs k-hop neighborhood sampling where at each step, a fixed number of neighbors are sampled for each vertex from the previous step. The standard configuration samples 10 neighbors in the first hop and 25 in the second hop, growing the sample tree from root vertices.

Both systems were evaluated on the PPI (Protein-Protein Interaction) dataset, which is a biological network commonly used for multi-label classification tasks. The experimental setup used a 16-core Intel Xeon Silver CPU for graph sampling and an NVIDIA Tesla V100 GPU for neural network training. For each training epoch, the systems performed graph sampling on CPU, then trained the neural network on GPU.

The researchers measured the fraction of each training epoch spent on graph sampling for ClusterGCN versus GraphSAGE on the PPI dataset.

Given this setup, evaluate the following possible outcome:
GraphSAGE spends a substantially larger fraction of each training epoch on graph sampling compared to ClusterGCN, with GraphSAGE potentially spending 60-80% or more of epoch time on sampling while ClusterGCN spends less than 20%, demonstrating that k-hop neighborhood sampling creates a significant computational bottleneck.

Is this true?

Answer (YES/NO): NO